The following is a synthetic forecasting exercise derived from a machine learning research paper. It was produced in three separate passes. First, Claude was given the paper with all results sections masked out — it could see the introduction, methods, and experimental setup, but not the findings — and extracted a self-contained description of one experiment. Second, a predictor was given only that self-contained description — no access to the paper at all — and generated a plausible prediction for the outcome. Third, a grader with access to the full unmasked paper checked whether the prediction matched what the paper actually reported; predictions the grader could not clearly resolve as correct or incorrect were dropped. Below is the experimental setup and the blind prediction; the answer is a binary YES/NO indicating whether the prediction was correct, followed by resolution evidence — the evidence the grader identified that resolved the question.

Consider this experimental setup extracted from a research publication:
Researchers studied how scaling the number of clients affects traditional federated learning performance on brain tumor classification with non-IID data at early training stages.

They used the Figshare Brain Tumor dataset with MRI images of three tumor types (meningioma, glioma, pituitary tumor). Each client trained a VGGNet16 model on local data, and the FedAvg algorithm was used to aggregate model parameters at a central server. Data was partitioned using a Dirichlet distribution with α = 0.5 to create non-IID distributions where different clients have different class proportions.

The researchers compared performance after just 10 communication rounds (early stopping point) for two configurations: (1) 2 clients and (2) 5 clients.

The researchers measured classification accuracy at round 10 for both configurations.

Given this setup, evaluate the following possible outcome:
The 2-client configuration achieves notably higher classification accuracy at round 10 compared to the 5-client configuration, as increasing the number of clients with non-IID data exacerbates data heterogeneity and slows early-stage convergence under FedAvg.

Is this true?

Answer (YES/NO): NO